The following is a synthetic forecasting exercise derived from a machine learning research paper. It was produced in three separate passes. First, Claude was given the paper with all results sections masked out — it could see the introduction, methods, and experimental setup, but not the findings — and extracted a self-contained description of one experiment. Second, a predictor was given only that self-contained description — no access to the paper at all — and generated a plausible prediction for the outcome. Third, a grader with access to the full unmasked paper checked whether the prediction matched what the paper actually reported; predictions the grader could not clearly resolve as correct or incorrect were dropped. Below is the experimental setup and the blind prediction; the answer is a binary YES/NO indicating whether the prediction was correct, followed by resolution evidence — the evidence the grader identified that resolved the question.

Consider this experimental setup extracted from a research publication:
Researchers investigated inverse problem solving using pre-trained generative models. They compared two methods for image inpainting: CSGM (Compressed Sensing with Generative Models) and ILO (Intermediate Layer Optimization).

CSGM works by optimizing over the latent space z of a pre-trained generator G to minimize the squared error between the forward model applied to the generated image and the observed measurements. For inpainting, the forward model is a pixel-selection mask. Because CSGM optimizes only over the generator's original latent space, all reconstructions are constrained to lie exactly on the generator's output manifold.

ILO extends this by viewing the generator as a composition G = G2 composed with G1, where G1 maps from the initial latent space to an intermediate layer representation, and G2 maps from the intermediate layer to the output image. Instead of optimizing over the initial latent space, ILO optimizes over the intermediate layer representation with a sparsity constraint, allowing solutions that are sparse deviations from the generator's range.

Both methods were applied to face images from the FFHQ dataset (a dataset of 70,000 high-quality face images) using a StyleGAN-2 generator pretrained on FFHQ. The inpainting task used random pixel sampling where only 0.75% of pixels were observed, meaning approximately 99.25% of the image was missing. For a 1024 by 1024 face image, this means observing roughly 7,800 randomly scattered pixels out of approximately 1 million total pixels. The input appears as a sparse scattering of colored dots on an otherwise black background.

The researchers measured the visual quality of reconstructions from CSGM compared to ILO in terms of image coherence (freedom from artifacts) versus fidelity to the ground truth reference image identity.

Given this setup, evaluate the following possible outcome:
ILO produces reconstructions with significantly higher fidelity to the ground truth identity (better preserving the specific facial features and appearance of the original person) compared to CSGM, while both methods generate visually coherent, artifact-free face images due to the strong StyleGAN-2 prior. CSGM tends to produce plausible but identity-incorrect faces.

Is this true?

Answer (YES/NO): NO